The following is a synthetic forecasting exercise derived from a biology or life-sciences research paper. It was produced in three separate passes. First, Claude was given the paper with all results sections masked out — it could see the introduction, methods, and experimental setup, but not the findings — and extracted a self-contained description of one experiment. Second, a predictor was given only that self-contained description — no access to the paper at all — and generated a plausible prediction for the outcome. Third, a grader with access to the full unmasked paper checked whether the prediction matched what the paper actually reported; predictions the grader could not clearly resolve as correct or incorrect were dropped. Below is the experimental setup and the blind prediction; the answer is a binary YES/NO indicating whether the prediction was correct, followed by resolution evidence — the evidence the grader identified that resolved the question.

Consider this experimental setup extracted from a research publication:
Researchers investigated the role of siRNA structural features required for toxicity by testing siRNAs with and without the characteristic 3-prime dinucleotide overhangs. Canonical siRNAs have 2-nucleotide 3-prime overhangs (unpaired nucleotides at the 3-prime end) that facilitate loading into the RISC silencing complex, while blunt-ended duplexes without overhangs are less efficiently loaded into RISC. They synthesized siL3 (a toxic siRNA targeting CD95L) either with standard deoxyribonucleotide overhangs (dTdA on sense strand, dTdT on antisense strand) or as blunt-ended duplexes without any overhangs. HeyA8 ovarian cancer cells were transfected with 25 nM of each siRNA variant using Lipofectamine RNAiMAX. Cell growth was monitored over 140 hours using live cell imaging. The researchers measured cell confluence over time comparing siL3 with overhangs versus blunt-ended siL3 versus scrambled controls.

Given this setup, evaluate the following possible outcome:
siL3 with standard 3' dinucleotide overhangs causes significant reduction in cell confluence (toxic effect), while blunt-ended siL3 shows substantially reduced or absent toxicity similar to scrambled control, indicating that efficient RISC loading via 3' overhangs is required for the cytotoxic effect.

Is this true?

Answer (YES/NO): YES